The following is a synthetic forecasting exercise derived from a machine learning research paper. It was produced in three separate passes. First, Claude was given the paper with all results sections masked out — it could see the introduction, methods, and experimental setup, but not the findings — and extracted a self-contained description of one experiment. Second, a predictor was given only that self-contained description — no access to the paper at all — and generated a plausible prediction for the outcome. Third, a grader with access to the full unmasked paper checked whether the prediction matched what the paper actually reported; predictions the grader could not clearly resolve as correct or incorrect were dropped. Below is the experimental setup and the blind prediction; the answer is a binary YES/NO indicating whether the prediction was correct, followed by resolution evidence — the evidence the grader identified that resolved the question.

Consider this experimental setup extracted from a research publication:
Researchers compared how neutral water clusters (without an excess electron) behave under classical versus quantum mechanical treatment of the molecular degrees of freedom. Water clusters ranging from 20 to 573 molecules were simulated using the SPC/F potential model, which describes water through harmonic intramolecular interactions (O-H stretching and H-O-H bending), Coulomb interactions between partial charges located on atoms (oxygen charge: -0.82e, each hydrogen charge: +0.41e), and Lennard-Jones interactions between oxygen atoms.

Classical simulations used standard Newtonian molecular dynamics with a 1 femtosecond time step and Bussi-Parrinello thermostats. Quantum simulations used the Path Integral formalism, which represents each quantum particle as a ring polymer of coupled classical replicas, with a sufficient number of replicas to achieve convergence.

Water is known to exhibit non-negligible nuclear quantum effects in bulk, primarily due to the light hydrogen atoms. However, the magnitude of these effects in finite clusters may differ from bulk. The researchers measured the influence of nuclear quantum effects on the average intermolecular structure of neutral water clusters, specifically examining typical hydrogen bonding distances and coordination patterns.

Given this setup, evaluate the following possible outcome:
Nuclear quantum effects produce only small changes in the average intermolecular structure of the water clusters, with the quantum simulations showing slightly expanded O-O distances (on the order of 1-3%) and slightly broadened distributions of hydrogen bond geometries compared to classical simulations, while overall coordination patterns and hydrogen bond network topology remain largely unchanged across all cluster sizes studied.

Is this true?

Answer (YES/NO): NO